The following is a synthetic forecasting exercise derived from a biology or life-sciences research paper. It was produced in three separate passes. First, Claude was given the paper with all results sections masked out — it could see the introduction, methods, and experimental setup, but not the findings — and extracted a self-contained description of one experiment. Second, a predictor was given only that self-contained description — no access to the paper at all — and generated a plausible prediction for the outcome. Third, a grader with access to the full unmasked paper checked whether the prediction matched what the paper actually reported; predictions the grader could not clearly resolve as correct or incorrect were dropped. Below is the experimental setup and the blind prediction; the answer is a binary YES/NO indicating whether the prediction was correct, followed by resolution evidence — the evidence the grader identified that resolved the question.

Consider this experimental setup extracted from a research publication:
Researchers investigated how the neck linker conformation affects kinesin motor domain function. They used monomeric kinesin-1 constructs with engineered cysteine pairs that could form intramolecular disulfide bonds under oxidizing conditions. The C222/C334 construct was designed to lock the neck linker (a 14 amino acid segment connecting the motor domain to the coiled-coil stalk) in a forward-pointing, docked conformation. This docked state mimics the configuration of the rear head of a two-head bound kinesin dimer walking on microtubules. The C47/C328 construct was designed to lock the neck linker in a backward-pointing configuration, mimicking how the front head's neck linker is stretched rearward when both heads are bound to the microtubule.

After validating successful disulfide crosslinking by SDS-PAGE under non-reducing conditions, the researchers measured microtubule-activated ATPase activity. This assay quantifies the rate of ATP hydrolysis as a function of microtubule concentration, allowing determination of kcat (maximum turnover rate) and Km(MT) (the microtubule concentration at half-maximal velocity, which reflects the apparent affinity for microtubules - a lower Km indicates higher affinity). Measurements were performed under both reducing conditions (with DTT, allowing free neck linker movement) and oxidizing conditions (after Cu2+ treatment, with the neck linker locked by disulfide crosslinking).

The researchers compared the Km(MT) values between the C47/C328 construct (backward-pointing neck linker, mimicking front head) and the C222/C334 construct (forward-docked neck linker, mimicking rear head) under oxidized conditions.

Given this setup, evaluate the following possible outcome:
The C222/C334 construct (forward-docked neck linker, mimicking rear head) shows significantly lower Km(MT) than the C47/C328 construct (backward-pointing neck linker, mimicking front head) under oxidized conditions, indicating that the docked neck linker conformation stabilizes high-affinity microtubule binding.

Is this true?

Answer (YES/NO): NO